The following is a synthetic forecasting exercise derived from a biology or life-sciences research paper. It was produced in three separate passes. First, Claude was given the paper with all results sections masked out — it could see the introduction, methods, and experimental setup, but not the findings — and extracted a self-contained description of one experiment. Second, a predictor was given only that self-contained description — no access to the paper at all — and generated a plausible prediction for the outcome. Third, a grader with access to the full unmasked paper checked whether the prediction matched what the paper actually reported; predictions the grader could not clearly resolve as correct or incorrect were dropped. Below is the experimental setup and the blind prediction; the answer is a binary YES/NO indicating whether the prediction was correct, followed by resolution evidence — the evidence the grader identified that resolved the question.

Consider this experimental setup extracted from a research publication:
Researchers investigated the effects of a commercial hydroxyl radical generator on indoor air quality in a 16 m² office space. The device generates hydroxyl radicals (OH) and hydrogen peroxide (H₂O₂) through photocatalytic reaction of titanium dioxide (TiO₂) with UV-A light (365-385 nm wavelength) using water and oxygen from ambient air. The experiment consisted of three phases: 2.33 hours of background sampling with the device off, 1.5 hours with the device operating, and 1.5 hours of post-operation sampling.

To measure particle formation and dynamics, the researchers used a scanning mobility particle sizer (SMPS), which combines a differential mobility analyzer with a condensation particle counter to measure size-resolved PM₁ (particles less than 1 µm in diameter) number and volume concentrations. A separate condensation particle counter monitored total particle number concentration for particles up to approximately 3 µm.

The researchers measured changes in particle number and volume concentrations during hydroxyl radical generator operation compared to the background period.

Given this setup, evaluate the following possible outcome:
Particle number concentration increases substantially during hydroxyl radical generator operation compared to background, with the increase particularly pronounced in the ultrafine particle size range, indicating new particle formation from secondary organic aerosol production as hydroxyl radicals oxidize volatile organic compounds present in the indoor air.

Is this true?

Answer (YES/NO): NO